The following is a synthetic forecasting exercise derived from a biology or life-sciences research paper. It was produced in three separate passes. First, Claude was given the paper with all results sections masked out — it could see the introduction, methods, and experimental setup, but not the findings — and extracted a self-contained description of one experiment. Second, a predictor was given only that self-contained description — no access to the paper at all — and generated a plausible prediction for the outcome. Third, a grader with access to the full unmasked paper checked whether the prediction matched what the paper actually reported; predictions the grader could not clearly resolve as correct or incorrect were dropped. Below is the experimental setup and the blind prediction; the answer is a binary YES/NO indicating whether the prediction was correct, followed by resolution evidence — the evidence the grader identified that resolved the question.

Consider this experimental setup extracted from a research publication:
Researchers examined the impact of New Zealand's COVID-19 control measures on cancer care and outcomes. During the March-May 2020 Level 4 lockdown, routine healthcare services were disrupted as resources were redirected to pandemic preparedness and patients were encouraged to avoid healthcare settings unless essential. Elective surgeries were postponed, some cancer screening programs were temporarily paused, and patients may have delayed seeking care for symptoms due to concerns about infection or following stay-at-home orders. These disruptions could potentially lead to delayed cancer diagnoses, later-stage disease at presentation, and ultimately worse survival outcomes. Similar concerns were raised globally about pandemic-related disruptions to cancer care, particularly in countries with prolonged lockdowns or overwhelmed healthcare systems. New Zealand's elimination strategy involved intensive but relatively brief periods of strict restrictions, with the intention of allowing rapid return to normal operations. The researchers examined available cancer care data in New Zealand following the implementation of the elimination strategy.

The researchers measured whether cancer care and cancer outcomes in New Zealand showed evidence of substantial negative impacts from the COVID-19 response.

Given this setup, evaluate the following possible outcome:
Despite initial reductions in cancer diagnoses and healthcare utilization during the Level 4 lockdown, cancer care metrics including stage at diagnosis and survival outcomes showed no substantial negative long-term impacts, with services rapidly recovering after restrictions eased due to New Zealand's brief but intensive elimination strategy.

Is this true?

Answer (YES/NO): YES